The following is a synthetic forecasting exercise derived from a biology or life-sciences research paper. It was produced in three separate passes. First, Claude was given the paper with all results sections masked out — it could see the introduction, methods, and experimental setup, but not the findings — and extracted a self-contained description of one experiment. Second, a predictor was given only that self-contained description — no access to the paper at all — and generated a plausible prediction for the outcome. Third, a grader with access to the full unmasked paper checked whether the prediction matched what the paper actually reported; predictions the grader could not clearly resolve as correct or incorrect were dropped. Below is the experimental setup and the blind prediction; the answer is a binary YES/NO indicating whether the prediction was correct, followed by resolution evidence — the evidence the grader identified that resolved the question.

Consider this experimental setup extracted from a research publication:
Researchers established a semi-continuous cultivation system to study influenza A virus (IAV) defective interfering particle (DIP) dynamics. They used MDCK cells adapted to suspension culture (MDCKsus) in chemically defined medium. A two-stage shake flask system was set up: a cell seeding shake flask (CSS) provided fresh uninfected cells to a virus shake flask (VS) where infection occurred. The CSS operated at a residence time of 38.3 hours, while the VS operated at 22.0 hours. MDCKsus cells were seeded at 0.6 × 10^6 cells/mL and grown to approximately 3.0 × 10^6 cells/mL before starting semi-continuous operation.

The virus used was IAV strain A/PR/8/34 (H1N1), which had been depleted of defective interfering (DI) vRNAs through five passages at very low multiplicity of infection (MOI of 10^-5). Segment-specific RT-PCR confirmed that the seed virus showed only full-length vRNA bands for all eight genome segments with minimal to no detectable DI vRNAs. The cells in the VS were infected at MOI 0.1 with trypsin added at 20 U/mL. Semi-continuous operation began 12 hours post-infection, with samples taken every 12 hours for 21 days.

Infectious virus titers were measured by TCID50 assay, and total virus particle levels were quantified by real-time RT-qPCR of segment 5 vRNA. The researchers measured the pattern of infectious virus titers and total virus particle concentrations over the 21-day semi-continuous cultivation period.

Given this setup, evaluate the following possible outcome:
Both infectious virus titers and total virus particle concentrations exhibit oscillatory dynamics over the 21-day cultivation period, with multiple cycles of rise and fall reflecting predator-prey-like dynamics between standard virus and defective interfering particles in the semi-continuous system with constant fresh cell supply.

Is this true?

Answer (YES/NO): YES